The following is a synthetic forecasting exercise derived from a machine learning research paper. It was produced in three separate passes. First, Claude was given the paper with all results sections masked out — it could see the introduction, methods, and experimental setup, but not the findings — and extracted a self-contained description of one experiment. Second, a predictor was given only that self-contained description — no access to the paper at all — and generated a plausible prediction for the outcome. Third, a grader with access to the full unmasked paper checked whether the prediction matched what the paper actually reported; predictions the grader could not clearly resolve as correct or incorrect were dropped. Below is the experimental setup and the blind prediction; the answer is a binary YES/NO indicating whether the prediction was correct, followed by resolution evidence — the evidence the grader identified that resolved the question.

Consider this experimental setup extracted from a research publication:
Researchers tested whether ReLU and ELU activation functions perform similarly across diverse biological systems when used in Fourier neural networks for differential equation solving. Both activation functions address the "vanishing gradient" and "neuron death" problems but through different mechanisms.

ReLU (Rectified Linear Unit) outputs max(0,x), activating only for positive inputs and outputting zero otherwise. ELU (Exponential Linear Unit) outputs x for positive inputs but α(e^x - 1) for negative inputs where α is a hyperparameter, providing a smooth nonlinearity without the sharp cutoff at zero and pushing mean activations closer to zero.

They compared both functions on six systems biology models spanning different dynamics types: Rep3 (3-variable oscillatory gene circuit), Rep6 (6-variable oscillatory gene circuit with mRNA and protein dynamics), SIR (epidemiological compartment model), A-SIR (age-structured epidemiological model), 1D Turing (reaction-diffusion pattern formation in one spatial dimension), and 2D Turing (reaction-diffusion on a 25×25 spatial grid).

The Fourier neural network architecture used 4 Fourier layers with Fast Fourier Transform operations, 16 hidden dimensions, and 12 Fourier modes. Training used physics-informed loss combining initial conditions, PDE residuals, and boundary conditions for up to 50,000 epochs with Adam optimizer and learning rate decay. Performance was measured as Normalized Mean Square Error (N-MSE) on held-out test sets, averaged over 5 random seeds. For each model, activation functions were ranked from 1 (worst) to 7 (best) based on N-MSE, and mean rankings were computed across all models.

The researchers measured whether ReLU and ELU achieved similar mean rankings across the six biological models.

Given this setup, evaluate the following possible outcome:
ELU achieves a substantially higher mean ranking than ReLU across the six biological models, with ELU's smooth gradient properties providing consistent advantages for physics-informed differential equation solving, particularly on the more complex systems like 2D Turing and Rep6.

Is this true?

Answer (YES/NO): YES